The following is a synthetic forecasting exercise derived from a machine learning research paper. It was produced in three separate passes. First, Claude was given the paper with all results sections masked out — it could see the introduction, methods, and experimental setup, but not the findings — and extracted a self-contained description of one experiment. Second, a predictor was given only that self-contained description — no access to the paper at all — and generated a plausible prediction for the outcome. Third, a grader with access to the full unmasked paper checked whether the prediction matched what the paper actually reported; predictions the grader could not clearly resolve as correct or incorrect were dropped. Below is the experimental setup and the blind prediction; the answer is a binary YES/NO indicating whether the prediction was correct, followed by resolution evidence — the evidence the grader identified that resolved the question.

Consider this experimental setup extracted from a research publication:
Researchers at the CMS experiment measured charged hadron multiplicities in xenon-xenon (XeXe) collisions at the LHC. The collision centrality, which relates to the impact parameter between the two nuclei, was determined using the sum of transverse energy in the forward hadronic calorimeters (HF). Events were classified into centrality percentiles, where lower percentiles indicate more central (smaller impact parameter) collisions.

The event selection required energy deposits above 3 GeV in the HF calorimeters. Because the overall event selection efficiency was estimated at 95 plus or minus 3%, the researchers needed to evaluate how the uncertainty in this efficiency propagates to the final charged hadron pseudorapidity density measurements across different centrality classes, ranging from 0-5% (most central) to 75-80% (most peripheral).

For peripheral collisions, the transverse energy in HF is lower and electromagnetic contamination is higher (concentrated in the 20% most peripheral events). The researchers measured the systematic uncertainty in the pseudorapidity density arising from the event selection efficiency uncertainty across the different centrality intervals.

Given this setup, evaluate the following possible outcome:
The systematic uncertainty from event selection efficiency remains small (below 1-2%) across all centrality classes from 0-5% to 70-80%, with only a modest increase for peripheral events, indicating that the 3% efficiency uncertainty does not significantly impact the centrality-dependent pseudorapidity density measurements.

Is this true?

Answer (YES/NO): NO